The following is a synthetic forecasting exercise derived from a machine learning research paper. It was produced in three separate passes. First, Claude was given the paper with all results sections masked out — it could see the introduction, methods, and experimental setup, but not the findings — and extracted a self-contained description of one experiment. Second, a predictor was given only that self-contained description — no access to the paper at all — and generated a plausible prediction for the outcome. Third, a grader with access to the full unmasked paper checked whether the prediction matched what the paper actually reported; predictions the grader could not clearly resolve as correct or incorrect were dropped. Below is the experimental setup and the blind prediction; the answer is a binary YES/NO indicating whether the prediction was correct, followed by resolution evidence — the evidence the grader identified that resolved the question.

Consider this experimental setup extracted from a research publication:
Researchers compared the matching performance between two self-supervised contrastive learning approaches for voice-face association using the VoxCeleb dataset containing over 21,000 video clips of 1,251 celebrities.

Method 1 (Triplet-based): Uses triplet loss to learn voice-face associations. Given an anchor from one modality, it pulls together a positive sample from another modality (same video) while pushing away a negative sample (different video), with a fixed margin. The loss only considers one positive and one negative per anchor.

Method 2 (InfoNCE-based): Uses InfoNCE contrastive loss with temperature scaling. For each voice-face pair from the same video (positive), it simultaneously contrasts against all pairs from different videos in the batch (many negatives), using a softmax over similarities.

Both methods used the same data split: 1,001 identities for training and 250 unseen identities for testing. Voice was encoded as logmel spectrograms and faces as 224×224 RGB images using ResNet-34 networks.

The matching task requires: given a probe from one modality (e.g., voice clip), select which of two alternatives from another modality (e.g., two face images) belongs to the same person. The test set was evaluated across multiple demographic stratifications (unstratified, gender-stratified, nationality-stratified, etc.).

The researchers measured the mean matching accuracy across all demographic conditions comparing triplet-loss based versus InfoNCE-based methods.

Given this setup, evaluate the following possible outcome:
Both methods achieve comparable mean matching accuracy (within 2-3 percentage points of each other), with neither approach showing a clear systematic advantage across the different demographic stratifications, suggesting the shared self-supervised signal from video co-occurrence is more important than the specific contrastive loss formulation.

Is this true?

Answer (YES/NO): NO